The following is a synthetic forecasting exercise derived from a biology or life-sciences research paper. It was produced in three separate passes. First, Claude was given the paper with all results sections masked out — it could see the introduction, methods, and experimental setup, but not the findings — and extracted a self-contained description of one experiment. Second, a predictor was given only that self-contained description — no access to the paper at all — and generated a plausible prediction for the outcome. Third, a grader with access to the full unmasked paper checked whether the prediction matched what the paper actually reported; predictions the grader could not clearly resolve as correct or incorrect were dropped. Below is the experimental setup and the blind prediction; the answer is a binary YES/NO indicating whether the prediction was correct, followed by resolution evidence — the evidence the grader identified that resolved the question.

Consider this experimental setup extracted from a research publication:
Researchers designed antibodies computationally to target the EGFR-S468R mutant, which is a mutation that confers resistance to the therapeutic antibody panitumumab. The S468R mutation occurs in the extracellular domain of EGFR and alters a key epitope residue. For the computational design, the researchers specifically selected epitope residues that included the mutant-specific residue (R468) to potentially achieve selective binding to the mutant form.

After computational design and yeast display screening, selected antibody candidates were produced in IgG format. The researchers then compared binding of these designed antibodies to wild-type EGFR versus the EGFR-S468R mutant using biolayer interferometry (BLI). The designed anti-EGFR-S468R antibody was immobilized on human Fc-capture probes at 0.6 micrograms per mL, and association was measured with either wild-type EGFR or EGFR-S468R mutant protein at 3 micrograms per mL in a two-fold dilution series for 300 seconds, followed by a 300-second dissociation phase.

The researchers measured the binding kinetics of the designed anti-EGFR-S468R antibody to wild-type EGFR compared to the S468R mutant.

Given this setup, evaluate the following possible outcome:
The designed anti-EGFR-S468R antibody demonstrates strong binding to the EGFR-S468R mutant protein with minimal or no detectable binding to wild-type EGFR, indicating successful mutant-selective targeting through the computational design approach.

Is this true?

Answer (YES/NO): YES